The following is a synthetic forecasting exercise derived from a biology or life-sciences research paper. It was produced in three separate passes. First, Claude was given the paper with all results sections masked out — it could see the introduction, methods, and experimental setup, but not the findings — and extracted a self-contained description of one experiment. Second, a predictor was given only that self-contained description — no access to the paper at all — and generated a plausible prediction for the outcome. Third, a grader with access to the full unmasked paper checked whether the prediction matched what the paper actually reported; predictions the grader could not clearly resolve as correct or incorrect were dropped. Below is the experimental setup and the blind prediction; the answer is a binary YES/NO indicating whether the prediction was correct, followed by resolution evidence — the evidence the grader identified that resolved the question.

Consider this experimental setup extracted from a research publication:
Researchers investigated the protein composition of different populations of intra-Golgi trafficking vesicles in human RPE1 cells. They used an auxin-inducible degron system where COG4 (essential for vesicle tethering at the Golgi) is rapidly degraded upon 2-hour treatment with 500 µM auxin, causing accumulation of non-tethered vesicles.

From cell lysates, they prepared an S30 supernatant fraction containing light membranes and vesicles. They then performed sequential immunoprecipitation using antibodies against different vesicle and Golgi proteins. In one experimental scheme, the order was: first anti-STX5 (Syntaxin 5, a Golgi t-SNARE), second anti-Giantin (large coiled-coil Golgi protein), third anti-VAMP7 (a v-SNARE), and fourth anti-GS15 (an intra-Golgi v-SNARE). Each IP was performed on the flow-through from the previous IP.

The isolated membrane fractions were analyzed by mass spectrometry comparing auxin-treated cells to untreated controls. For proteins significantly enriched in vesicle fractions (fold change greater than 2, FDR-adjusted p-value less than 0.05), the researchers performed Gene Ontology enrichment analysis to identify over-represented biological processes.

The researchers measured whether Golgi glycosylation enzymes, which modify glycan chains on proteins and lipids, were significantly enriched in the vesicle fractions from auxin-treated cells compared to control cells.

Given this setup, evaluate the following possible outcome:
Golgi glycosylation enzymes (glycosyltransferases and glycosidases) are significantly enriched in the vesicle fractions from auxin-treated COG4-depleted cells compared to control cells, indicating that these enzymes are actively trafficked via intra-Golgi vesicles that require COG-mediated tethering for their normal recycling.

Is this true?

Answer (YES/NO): YES